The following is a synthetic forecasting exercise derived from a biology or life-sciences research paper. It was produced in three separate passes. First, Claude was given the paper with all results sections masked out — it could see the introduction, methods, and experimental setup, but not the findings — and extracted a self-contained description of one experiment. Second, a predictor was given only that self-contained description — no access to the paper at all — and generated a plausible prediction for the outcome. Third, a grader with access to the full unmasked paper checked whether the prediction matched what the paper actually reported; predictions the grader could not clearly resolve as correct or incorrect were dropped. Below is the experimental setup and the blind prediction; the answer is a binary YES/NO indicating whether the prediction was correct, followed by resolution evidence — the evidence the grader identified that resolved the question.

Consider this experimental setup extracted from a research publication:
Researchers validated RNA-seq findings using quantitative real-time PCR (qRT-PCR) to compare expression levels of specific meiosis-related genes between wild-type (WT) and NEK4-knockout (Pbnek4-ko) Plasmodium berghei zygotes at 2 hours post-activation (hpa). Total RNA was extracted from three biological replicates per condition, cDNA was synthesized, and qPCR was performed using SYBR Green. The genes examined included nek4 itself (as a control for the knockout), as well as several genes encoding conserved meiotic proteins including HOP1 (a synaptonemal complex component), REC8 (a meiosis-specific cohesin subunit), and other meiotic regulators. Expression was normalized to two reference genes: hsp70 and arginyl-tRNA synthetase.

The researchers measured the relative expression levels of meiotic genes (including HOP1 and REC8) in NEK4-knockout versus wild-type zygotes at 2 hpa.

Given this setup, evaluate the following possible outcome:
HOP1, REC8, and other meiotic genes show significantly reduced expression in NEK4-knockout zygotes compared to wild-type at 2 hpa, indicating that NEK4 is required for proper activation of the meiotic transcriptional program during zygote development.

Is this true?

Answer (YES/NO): NO